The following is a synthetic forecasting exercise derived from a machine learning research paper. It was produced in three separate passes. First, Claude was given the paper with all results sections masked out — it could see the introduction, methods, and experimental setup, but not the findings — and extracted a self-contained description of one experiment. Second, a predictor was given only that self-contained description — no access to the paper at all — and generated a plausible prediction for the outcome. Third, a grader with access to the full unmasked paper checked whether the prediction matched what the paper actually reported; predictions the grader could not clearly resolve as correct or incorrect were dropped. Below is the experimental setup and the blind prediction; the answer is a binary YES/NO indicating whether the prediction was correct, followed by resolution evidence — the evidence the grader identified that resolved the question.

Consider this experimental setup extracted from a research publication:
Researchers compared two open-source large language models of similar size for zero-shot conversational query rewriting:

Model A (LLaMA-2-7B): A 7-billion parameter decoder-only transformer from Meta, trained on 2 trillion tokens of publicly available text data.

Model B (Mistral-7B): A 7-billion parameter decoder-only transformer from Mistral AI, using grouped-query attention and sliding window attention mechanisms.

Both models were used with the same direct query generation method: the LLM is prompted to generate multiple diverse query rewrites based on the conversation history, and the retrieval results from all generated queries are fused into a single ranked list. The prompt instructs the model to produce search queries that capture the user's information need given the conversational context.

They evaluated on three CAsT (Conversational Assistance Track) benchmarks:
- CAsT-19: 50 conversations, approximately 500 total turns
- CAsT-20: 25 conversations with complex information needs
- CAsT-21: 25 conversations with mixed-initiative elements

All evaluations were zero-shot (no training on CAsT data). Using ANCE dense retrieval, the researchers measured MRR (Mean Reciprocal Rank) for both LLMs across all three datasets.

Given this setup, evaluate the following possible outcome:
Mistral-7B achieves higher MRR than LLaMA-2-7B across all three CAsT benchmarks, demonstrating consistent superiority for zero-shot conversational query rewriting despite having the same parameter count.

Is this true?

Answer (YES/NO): NO